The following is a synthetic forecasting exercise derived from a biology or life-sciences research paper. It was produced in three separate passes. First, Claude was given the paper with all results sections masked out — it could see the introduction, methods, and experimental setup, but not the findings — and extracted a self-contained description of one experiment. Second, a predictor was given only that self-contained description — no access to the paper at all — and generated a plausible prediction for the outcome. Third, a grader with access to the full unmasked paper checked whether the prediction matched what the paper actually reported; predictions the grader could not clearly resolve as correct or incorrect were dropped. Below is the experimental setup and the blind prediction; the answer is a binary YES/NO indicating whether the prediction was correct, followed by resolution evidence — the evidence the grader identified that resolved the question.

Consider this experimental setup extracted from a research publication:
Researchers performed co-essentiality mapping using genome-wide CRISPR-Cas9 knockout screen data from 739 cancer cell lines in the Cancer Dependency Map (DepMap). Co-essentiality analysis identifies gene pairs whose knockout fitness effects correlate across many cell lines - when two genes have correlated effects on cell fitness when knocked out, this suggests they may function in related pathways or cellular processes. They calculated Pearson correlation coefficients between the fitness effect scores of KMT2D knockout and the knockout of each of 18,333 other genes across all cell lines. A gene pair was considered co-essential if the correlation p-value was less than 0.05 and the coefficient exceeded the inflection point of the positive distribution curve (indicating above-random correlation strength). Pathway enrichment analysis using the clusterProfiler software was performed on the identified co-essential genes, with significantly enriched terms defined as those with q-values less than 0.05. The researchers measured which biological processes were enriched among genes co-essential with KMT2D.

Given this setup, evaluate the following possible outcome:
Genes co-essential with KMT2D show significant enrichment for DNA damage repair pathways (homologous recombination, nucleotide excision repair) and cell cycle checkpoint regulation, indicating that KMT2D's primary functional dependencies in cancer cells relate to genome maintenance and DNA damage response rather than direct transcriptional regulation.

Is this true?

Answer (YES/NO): NO